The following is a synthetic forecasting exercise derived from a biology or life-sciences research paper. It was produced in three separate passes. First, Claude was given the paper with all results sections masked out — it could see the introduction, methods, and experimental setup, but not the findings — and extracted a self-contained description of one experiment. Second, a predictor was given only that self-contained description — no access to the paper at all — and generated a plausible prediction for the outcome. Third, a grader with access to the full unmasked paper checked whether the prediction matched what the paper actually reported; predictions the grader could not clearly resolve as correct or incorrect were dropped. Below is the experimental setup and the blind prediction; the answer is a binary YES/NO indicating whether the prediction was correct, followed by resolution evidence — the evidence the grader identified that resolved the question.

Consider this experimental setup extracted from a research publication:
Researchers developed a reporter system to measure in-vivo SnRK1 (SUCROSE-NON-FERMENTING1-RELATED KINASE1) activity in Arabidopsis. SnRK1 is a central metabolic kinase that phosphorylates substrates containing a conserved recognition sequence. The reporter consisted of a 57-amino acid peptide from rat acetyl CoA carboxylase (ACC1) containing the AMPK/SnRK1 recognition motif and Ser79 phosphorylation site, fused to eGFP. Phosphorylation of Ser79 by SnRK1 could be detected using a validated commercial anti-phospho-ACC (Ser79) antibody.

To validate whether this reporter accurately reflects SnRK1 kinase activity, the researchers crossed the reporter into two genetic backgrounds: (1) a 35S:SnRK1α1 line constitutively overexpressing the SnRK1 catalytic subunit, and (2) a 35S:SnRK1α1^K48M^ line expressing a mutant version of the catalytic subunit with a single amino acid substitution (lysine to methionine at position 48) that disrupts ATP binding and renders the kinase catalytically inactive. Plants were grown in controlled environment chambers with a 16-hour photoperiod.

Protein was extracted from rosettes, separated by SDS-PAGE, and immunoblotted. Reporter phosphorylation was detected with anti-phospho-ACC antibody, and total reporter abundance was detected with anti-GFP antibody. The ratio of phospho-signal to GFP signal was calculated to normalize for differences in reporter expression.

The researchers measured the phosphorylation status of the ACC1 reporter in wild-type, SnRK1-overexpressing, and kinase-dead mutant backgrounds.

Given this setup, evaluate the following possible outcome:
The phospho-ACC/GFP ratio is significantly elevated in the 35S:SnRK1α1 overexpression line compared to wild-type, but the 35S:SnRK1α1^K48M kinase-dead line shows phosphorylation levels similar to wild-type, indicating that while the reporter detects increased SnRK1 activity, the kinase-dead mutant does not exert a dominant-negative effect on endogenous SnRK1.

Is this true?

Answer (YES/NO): NO